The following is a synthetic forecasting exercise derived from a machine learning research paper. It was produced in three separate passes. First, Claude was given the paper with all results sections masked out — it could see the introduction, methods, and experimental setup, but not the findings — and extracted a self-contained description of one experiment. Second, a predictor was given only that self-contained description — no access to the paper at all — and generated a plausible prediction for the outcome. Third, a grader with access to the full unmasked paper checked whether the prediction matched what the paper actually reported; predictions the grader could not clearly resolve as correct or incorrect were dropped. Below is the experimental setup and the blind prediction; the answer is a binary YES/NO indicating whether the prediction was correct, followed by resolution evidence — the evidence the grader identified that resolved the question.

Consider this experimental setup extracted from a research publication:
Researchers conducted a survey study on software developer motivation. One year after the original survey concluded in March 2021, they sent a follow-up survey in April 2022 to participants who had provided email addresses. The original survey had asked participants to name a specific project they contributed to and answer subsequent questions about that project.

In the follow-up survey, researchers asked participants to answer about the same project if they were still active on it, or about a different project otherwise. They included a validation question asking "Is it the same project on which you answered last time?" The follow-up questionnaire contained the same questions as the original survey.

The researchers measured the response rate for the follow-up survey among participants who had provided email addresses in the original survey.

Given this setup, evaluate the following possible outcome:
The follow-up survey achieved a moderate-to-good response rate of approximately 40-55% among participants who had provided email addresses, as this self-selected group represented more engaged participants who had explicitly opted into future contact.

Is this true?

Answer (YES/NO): NO